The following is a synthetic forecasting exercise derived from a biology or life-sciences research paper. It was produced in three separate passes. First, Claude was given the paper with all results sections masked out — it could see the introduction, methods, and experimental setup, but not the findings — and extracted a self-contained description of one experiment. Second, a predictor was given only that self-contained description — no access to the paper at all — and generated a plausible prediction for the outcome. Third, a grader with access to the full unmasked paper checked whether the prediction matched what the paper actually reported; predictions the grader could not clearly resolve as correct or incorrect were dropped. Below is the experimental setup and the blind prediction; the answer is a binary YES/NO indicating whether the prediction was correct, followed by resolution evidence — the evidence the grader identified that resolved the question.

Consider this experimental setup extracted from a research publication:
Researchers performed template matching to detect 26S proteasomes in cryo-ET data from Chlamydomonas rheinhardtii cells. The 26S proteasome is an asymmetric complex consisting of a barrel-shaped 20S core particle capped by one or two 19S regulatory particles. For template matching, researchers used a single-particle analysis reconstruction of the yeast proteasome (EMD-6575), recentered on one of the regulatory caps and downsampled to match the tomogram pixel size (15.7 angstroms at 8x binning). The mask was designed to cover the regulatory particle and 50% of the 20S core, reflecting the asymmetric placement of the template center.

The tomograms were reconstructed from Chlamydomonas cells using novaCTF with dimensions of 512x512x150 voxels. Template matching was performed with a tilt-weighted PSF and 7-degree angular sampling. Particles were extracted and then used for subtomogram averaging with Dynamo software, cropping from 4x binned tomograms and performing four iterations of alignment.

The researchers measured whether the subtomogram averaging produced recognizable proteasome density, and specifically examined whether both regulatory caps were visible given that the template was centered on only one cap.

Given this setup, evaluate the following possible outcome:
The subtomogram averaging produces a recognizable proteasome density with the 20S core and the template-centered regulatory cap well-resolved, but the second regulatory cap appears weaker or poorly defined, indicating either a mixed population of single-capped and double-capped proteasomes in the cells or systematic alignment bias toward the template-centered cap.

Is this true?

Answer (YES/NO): NO